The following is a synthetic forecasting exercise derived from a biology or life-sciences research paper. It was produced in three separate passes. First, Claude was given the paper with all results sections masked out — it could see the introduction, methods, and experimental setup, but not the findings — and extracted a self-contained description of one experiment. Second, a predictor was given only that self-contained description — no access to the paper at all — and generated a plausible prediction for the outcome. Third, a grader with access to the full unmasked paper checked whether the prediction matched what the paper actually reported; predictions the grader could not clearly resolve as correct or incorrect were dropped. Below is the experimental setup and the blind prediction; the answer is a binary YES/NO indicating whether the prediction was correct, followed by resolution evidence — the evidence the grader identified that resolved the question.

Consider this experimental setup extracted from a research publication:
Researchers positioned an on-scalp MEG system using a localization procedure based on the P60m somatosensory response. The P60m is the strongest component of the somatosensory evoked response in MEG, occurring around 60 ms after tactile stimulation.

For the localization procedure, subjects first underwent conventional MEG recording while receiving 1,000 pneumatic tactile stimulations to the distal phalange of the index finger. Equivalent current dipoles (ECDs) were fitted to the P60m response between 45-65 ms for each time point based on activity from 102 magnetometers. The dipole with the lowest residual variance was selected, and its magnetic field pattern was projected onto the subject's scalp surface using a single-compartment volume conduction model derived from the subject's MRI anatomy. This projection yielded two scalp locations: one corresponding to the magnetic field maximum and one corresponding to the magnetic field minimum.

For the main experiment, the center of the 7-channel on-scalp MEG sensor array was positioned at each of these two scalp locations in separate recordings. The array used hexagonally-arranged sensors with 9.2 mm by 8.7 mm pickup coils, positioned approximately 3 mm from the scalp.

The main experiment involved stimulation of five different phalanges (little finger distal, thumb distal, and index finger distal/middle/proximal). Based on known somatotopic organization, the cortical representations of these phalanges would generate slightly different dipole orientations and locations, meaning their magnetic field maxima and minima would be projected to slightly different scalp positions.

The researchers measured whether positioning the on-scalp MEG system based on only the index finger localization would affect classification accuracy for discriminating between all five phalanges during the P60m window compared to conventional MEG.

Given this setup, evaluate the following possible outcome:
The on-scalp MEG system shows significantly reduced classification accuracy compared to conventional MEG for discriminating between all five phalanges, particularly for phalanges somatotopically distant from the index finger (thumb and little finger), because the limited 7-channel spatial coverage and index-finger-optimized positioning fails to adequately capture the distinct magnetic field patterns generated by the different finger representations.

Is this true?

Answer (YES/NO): NO